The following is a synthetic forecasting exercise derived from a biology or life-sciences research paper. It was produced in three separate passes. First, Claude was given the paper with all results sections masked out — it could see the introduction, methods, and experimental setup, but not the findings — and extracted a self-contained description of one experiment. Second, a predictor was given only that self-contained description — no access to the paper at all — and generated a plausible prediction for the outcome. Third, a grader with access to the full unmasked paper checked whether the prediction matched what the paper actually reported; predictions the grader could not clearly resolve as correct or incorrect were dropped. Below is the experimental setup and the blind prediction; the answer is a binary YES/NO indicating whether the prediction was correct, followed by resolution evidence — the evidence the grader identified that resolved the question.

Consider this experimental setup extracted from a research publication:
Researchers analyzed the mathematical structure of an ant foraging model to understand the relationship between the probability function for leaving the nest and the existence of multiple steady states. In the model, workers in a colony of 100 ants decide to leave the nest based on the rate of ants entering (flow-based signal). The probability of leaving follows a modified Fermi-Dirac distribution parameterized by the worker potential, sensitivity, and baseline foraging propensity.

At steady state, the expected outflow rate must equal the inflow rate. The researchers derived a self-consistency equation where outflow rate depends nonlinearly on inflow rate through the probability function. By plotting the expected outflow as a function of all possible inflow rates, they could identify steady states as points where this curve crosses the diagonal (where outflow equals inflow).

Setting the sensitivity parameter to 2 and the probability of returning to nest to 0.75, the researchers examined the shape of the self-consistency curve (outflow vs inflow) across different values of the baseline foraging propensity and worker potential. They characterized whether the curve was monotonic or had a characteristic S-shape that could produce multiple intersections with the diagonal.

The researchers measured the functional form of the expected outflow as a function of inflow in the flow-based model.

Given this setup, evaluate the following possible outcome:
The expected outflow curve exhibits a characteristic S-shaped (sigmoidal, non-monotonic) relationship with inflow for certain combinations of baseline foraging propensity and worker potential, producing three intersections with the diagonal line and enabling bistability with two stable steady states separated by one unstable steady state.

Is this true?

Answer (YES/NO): YES